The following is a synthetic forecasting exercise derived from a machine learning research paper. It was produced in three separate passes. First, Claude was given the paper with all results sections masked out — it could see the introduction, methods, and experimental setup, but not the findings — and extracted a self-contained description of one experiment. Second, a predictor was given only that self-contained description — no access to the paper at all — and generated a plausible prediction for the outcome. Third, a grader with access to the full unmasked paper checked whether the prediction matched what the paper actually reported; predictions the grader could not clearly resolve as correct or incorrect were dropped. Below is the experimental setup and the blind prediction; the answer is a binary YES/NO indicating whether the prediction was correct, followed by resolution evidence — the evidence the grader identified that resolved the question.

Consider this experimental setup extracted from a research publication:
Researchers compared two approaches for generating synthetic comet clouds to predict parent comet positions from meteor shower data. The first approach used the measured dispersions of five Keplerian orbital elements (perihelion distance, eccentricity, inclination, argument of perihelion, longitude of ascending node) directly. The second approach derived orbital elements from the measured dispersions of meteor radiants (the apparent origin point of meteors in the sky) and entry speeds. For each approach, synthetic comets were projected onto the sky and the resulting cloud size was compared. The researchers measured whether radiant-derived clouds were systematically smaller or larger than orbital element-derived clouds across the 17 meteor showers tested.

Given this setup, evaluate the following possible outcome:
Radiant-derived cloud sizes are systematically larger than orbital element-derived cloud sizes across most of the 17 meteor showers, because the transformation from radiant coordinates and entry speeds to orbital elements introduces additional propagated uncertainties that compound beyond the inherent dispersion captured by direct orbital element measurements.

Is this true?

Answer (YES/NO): NO